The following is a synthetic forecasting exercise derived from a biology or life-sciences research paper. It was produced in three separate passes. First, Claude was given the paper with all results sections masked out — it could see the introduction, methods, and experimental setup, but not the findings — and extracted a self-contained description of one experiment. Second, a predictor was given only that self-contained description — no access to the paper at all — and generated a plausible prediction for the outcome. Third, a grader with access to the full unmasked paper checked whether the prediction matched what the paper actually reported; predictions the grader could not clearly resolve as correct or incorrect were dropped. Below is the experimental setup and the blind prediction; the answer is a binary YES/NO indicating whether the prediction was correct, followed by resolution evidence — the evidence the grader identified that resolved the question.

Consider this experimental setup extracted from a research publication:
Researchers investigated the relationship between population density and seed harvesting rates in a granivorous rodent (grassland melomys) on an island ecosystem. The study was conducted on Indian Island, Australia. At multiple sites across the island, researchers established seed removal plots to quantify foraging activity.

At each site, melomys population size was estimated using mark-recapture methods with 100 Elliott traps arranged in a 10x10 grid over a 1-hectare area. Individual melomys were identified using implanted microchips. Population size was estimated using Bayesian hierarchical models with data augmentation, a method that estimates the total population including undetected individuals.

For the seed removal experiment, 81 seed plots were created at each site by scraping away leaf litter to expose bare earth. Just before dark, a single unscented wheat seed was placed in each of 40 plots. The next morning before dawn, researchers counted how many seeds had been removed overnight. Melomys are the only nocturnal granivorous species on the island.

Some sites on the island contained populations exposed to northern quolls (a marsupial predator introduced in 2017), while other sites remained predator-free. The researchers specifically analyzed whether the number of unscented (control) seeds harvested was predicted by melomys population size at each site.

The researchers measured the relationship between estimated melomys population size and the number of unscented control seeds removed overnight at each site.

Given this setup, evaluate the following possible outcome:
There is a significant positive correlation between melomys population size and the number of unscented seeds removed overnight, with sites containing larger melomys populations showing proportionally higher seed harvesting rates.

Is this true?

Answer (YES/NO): YES